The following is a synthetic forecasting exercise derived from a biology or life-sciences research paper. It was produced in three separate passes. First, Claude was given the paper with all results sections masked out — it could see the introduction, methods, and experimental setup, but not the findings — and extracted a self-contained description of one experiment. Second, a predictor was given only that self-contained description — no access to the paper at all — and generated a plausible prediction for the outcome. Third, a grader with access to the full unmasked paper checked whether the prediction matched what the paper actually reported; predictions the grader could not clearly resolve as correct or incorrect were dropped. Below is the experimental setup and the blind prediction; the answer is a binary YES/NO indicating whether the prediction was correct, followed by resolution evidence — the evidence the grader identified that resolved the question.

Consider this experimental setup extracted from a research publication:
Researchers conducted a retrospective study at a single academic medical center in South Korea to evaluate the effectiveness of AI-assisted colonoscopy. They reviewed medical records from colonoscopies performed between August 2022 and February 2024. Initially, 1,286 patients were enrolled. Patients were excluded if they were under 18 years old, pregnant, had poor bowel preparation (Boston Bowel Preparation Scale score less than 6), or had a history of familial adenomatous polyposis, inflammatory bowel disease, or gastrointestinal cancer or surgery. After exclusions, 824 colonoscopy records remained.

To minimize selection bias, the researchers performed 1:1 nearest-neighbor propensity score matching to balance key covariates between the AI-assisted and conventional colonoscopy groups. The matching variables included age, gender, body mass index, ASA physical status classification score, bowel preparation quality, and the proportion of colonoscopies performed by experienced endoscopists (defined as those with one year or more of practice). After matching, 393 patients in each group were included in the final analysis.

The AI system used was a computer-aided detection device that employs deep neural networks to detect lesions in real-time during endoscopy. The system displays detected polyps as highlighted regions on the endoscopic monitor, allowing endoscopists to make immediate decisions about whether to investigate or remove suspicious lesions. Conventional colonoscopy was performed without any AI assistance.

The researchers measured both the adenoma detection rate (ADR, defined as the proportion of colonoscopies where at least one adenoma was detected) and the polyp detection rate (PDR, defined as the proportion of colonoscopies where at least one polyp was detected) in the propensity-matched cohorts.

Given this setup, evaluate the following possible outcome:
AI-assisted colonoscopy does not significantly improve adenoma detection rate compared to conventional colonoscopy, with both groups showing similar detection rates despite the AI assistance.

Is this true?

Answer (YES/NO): NO